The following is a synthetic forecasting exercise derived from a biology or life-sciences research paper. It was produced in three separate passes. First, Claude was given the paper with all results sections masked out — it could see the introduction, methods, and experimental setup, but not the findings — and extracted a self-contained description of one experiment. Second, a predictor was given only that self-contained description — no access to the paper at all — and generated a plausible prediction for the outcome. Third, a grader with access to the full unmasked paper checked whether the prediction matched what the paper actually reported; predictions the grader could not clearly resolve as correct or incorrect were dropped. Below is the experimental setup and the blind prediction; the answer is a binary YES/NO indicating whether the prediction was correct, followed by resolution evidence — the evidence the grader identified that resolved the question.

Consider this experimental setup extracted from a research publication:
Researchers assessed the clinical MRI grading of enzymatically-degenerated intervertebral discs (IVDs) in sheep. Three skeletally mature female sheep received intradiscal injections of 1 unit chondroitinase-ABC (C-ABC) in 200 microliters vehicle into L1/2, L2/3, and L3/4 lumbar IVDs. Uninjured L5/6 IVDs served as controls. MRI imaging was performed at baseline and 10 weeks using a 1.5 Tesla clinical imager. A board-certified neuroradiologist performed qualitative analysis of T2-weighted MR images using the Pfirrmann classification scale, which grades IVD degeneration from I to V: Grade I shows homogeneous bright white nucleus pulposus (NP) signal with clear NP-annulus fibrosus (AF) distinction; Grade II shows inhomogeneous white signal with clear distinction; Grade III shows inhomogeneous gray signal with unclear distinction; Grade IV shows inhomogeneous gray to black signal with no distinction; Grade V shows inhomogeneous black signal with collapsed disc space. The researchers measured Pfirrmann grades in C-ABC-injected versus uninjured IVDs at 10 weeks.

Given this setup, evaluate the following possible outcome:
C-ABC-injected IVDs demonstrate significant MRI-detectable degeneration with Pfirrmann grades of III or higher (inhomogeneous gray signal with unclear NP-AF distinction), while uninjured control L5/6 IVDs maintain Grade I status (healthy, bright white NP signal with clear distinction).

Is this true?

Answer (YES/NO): NO